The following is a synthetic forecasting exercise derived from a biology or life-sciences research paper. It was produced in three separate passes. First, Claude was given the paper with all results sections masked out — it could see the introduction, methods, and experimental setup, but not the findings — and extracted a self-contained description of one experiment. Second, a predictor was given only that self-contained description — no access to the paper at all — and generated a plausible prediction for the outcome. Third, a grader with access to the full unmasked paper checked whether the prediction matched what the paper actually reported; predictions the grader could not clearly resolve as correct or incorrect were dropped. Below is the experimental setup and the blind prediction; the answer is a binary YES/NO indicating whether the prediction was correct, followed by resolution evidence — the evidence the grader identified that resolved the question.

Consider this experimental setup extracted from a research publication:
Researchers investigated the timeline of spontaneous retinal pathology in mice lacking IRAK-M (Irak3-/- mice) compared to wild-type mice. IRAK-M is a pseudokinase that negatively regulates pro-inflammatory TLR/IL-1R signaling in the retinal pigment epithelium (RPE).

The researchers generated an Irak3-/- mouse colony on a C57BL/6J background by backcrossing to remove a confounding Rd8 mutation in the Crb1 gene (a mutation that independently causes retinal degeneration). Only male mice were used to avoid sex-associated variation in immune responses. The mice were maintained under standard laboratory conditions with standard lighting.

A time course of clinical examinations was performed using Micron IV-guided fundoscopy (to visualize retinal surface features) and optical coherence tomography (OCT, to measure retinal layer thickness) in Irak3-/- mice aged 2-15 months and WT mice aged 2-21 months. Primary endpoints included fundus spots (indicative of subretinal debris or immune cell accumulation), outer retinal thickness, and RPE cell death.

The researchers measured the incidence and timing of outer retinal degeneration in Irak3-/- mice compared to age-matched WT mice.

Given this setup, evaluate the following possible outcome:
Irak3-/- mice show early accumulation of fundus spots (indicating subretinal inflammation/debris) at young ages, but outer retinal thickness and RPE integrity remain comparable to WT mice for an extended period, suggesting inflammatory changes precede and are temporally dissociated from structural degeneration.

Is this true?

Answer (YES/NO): NO